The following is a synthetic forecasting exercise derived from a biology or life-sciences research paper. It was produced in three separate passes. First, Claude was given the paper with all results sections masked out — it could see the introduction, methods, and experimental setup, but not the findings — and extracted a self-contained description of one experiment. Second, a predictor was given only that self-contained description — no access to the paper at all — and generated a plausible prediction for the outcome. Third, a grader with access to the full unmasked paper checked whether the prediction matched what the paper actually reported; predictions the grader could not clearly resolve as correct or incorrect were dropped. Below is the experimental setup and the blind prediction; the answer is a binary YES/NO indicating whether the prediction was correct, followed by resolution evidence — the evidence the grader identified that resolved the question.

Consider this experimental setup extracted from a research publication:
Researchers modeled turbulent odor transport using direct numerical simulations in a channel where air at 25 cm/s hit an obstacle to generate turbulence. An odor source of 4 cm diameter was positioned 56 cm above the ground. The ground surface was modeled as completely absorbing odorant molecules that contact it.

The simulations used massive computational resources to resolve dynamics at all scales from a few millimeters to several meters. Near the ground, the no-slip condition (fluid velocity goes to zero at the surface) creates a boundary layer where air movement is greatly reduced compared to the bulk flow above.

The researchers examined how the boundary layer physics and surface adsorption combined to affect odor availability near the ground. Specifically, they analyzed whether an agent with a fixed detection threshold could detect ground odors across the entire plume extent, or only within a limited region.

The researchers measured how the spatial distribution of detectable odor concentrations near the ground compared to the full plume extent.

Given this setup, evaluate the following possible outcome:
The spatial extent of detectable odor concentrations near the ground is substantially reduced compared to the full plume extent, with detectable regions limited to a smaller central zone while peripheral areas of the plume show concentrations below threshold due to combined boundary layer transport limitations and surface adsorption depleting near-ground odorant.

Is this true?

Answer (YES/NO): YES